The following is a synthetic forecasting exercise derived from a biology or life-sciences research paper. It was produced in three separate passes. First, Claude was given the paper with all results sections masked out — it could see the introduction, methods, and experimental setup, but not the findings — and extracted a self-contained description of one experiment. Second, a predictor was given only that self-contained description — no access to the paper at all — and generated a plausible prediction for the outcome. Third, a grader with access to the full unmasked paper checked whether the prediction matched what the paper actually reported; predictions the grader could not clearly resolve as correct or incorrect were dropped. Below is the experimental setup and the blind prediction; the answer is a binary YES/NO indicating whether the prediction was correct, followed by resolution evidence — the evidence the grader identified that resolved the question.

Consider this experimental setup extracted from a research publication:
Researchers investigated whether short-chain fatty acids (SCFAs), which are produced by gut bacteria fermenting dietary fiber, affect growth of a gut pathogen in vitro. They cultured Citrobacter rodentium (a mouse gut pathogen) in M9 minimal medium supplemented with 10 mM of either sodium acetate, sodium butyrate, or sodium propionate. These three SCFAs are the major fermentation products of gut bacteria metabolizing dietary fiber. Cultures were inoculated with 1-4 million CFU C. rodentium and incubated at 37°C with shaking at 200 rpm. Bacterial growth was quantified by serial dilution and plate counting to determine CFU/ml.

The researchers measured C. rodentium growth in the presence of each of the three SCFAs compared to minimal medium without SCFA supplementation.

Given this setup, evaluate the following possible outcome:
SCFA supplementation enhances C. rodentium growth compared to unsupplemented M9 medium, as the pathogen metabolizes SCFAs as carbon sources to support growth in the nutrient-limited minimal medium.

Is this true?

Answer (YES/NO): NO